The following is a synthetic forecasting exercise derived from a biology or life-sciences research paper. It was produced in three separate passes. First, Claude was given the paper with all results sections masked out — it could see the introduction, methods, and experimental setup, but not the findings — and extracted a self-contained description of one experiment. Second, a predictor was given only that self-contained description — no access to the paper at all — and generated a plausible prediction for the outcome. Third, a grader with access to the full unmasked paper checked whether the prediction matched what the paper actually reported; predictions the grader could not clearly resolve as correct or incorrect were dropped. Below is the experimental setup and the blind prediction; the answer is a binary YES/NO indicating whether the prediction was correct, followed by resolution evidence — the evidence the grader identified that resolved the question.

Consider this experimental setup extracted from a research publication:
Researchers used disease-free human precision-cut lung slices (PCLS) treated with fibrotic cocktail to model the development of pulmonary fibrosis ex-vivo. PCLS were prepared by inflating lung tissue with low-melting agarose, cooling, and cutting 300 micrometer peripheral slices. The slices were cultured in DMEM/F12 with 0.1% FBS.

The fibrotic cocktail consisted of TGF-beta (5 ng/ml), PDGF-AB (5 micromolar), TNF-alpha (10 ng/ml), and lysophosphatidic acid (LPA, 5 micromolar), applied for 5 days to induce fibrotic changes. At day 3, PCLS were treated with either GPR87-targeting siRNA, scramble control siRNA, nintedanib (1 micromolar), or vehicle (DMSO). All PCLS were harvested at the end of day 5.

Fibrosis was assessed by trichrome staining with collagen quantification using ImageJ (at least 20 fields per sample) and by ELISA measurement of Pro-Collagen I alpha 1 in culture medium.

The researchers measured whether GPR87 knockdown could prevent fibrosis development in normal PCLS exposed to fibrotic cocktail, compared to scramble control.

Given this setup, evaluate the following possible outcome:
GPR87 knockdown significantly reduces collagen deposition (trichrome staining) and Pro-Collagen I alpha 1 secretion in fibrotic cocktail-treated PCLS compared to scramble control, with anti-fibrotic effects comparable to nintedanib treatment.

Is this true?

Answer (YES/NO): NO